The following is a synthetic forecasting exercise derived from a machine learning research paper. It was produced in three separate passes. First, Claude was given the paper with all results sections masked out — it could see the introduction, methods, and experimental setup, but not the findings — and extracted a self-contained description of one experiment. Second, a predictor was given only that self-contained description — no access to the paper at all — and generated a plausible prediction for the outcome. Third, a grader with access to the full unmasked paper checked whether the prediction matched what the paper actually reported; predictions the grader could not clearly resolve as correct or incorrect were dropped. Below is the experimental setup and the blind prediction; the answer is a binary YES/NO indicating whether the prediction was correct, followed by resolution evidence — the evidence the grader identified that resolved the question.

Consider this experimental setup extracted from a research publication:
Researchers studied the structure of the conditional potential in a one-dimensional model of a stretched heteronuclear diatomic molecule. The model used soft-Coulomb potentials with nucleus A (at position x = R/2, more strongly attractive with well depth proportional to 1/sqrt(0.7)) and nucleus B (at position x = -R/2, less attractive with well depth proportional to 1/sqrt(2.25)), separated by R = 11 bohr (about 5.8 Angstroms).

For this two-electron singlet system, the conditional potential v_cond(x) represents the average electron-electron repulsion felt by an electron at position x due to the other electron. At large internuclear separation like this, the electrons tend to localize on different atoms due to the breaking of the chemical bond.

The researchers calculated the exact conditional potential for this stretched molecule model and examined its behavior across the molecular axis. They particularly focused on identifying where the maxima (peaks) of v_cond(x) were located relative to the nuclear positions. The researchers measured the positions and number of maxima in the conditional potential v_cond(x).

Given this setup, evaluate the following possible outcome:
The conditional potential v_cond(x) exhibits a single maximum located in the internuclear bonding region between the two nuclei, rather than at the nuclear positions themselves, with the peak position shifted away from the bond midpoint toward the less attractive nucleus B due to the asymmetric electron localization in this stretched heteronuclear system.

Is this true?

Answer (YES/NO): NO